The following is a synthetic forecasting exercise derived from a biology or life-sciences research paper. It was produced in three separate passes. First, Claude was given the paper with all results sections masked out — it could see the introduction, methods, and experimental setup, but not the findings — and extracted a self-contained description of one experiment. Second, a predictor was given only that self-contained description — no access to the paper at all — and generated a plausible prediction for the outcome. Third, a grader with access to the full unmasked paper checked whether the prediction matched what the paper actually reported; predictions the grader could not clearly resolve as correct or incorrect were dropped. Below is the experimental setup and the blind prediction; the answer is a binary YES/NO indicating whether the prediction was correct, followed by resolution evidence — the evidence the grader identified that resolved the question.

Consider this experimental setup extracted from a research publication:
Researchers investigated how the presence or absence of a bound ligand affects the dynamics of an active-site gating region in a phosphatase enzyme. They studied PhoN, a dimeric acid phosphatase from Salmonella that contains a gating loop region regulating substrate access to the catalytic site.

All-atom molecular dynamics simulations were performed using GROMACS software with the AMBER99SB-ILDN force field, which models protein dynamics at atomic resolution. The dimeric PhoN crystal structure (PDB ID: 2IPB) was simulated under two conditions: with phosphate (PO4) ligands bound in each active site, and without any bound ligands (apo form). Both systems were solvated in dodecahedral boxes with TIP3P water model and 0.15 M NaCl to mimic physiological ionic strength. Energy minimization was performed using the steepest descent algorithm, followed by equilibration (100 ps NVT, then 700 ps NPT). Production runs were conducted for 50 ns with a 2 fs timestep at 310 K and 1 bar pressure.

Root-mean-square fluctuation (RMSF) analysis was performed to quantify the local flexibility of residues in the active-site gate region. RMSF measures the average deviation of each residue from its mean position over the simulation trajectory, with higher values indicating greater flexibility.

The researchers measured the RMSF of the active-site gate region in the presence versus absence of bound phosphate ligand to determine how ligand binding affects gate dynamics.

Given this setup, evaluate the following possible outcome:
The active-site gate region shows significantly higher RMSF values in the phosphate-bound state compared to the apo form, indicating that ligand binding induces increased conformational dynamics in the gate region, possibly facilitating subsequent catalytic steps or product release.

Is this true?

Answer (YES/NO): NO